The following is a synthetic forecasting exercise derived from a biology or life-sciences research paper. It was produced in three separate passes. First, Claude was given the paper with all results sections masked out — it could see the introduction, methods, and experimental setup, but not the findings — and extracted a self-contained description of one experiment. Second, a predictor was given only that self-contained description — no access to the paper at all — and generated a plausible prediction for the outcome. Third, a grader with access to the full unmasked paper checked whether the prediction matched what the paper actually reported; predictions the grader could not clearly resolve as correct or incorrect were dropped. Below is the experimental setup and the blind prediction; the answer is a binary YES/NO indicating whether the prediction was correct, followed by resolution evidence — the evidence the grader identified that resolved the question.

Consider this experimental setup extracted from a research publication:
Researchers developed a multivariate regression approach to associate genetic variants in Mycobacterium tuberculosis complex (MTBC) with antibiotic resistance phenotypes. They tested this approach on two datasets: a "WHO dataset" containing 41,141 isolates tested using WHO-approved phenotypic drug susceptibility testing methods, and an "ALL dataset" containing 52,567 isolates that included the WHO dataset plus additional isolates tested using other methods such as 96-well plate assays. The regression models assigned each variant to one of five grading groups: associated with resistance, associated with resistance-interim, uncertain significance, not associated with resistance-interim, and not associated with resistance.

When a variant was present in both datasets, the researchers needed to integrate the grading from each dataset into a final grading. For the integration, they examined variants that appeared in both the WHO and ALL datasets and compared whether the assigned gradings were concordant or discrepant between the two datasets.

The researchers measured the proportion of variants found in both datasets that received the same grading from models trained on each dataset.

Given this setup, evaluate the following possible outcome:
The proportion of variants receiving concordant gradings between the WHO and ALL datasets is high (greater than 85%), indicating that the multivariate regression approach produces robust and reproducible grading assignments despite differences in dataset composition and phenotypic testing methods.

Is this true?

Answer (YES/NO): YES